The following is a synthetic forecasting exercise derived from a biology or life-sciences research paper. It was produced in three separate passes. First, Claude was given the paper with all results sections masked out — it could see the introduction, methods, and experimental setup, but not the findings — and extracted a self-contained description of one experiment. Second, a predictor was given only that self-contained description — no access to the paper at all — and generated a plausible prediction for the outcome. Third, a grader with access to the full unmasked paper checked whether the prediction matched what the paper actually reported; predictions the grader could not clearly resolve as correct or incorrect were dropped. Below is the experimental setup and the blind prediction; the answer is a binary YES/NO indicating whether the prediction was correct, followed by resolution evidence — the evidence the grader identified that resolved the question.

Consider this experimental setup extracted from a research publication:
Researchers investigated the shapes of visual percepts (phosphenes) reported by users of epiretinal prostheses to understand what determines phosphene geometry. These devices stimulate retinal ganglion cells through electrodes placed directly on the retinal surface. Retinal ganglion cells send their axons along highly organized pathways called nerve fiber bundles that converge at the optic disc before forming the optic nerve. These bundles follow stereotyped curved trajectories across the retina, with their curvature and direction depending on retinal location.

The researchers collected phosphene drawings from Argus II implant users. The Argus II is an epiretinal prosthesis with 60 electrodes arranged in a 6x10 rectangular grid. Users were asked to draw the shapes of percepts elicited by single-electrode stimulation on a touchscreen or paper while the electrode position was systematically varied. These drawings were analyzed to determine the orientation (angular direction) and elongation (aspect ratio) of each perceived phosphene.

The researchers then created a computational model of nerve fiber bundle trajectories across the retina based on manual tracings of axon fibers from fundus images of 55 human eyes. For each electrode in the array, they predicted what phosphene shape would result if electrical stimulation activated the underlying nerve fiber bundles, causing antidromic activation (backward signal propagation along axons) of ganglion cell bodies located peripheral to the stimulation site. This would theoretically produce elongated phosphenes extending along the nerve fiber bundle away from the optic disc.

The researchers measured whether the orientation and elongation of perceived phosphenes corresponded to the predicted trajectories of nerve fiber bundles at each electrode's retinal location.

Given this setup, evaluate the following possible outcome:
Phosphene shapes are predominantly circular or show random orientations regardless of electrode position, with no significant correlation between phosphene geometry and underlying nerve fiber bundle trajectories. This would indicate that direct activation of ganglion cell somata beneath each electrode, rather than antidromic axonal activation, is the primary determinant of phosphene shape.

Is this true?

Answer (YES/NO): NO